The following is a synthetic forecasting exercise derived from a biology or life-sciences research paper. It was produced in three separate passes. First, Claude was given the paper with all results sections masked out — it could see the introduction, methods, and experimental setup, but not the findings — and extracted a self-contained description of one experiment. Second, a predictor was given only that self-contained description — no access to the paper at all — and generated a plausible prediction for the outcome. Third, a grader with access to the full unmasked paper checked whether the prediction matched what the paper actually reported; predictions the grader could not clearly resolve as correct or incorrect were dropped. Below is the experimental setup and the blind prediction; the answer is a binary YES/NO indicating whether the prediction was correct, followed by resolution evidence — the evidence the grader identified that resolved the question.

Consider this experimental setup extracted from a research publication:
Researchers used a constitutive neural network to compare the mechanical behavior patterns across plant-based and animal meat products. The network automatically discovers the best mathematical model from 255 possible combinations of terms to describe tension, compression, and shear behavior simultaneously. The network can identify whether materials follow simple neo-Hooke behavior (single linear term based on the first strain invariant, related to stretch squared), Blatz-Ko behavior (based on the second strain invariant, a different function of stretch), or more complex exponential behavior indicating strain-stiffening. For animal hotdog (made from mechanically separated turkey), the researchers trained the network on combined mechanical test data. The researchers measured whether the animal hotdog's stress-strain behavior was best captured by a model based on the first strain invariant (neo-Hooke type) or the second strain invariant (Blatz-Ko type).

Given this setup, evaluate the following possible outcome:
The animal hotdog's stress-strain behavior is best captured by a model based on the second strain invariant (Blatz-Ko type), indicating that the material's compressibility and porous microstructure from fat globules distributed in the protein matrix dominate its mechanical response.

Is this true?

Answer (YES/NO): NO